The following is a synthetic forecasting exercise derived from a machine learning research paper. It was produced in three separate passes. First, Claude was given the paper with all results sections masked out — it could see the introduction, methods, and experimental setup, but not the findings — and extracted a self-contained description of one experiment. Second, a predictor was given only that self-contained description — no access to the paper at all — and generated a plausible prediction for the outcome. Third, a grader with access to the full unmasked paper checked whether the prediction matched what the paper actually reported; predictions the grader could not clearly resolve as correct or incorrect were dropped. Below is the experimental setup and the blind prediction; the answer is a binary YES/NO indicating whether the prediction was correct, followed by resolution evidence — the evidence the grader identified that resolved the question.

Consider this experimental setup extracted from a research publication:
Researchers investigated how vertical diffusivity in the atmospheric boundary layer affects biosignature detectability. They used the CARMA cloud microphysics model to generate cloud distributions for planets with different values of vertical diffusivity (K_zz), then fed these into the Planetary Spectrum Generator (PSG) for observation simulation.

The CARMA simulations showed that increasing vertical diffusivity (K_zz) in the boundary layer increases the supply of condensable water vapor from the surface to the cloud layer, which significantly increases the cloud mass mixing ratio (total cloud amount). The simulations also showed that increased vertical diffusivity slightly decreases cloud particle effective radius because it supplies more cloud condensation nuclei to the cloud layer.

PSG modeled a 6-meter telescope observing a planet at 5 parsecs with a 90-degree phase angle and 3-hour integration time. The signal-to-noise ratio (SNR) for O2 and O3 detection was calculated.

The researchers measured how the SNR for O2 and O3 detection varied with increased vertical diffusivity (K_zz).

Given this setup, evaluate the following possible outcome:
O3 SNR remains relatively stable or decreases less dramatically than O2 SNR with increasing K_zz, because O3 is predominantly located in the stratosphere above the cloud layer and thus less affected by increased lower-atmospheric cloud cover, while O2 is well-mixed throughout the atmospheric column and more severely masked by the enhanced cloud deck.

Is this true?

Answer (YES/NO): NO